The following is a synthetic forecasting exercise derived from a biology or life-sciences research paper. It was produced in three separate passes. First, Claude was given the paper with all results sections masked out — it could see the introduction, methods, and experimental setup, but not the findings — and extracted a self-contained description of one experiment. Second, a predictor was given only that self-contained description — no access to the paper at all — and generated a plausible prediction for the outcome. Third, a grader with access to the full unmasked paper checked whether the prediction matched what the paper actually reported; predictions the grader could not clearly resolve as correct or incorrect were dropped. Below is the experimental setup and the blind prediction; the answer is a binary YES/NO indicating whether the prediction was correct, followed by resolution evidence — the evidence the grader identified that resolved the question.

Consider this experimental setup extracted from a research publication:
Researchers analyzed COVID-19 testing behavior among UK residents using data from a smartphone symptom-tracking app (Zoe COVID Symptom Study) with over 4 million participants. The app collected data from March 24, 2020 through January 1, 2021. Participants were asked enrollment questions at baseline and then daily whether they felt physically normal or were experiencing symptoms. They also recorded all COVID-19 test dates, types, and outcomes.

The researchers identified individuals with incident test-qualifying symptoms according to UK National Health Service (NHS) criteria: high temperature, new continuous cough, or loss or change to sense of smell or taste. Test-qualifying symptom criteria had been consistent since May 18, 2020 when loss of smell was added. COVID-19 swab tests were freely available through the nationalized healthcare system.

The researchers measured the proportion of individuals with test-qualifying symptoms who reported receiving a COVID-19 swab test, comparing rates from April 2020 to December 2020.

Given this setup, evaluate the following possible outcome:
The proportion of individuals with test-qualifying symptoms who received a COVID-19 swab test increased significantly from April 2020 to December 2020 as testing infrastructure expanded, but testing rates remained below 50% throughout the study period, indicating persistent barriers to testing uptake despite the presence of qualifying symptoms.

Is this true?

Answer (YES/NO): NO